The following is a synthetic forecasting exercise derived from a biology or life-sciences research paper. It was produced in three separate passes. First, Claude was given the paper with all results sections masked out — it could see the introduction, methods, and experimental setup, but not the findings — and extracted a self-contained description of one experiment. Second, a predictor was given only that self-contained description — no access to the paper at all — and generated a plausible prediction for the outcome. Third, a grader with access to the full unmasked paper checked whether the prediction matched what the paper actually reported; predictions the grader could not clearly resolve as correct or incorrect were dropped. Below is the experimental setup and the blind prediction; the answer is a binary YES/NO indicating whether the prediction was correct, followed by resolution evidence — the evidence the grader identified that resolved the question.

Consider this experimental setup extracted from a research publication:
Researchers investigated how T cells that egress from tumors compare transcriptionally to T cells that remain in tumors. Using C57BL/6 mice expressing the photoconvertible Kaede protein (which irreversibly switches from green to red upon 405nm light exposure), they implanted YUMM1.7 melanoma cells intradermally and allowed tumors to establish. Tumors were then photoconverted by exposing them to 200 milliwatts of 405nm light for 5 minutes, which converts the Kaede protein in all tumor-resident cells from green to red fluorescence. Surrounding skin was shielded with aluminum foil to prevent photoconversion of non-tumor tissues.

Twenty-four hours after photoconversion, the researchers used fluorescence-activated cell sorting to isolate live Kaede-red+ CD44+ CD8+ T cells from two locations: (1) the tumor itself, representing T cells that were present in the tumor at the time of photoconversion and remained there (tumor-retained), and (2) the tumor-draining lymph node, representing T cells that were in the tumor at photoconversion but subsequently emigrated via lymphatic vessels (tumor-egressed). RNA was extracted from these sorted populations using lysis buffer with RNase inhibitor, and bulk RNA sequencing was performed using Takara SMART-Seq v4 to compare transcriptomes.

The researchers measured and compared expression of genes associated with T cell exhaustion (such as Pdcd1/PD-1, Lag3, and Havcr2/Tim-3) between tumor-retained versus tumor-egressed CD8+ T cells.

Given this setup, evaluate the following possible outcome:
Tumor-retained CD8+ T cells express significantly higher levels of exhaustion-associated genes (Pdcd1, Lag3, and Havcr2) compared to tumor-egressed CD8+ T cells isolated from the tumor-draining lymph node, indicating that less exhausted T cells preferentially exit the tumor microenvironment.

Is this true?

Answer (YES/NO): YES